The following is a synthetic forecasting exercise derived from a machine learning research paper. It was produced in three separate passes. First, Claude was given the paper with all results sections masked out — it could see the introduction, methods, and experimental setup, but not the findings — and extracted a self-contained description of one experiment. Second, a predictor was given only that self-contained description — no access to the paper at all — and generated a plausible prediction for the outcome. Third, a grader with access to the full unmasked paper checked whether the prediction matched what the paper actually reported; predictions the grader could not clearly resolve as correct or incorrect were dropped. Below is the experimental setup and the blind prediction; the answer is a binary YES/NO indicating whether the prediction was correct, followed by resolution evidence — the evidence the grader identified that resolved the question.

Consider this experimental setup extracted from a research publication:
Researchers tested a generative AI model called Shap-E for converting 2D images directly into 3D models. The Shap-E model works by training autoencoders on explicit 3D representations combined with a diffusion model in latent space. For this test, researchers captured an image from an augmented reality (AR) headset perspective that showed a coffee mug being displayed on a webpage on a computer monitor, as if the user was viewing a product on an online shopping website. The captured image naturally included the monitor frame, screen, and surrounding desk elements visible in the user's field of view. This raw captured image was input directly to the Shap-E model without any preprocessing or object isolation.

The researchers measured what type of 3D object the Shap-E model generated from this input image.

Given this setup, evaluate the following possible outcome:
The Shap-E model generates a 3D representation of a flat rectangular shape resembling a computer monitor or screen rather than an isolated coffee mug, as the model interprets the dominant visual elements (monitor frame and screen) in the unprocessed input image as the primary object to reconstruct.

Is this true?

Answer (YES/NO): NO